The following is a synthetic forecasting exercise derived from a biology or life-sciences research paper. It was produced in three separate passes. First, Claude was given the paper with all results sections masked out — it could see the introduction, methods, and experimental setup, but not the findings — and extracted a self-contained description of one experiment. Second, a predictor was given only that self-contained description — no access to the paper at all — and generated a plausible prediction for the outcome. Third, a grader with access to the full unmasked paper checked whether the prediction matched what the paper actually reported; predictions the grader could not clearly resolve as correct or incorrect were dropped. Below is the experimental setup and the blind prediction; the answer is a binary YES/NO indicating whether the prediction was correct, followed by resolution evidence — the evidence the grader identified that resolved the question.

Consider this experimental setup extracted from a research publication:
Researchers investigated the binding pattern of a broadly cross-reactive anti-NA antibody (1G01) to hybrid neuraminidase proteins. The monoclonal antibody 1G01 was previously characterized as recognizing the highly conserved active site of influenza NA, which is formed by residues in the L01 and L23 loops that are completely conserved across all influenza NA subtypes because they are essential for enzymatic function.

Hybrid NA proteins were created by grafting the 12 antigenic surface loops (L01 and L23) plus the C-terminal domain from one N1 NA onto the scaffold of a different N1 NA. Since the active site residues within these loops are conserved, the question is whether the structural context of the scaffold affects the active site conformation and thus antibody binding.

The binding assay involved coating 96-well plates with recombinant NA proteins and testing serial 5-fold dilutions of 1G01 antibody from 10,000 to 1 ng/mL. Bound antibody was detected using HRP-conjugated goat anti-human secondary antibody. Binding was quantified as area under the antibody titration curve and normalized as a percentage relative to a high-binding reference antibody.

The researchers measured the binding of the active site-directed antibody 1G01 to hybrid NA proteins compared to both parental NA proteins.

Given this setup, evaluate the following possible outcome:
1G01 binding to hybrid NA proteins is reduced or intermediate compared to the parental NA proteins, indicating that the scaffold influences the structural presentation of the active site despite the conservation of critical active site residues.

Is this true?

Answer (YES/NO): NO